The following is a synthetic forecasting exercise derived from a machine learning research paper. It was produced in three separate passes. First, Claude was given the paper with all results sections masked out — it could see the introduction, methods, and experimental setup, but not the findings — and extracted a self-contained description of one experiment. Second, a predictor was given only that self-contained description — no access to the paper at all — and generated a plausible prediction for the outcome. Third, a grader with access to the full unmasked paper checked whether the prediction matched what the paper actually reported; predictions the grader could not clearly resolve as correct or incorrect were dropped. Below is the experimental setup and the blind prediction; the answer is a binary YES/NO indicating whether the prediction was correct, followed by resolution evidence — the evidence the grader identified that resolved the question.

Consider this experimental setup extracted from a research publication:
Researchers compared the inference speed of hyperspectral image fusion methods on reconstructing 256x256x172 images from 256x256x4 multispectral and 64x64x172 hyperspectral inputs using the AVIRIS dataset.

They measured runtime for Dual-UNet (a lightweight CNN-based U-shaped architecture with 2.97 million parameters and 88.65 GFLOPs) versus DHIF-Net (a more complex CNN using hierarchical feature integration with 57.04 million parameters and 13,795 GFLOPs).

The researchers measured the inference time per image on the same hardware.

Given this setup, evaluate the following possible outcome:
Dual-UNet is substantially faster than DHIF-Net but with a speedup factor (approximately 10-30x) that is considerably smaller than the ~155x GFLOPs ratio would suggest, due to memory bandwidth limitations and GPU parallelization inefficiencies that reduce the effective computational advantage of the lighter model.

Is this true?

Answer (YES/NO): NO